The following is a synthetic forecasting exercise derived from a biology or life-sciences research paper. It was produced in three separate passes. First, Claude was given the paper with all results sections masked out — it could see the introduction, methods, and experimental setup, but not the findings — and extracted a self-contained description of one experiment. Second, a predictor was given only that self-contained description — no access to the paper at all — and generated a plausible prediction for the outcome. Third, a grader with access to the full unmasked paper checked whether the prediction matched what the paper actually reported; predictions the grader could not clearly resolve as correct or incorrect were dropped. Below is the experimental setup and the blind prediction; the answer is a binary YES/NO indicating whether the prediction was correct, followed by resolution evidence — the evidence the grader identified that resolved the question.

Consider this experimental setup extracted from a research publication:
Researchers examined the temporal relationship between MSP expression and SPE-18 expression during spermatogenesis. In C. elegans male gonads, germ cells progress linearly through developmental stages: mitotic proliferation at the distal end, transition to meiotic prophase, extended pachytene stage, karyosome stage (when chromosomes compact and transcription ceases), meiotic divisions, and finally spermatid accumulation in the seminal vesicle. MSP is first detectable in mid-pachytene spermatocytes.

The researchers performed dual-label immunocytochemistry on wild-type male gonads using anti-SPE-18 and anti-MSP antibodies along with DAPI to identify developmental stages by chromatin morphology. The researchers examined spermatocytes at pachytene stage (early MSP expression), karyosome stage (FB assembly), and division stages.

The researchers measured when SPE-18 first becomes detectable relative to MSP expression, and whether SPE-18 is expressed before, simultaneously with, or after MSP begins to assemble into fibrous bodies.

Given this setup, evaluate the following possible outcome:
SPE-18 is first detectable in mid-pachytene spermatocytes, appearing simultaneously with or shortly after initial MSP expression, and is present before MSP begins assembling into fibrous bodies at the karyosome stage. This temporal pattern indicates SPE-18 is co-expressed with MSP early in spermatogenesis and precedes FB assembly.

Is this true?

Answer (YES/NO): NO